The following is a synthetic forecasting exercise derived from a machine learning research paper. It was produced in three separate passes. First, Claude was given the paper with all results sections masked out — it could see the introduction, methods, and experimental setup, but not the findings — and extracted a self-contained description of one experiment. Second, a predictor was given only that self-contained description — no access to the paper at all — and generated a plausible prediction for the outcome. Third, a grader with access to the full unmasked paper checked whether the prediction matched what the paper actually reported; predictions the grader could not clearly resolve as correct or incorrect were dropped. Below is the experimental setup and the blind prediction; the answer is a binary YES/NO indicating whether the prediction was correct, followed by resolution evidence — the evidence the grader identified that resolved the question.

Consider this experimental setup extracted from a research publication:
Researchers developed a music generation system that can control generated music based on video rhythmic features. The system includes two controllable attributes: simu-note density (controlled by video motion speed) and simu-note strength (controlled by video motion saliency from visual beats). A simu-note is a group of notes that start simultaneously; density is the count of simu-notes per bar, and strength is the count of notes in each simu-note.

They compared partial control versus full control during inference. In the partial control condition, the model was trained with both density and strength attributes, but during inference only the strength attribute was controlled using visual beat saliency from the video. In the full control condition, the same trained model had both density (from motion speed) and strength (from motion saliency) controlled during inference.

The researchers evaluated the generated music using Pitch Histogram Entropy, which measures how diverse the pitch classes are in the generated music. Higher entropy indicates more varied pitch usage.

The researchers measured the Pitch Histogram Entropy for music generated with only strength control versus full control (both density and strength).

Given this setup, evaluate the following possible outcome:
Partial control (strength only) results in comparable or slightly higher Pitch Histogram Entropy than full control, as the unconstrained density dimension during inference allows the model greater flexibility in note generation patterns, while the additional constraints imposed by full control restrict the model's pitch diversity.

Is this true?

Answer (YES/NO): NO